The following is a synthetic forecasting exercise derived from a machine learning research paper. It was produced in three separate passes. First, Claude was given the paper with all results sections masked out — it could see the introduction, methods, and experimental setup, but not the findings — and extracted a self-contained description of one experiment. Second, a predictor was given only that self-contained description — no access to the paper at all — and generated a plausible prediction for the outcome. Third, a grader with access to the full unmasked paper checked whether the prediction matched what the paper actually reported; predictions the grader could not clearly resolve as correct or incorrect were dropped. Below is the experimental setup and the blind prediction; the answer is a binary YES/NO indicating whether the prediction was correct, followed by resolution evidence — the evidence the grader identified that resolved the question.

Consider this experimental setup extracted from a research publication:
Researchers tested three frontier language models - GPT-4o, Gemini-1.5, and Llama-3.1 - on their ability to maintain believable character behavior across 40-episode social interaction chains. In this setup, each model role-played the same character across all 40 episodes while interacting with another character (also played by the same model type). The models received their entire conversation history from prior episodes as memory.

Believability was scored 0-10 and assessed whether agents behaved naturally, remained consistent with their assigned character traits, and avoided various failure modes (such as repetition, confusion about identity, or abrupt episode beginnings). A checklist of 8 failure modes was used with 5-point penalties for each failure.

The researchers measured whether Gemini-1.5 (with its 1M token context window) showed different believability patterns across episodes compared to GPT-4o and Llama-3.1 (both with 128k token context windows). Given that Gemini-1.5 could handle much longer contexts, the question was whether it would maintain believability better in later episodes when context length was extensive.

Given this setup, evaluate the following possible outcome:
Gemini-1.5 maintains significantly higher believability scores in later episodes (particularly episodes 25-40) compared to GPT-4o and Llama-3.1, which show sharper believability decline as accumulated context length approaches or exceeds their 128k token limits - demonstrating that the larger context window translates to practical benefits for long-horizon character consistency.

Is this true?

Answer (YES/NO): NO